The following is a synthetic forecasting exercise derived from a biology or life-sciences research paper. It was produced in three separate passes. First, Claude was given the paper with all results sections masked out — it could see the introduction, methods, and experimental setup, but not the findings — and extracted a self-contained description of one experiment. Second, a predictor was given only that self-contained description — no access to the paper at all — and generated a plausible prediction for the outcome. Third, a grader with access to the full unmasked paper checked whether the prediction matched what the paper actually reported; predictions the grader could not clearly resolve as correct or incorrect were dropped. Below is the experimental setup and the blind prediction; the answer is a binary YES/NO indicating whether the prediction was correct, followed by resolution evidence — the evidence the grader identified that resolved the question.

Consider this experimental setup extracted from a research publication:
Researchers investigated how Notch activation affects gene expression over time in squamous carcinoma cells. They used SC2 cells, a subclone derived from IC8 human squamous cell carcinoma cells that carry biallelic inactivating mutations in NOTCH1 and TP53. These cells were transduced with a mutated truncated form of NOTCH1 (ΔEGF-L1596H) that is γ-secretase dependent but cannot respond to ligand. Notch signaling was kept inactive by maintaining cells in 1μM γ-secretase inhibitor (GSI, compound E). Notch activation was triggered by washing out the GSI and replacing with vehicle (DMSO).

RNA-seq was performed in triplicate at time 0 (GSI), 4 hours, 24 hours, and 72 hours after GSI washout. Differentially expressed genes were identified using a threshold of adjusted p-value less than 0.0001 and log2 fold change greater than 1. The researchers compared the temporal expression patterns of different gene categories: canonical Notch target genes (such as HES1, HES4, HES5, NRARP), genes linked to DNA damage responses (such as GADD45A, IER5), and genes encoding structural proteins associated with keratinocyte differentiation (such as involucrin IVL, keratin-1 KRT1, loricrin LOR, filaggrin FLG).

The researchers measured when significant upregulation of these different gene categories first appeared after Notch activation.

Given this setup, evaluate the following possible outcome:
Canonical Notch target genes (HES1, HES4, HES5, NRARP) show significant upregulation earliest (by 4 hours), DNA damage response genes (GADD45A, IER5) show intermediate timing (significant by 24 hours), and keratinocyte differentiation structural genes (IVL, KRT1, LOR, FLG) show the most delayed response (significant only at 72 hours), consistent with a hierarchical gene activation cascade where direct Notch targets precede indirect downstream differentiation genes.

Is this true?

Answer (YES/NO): NO